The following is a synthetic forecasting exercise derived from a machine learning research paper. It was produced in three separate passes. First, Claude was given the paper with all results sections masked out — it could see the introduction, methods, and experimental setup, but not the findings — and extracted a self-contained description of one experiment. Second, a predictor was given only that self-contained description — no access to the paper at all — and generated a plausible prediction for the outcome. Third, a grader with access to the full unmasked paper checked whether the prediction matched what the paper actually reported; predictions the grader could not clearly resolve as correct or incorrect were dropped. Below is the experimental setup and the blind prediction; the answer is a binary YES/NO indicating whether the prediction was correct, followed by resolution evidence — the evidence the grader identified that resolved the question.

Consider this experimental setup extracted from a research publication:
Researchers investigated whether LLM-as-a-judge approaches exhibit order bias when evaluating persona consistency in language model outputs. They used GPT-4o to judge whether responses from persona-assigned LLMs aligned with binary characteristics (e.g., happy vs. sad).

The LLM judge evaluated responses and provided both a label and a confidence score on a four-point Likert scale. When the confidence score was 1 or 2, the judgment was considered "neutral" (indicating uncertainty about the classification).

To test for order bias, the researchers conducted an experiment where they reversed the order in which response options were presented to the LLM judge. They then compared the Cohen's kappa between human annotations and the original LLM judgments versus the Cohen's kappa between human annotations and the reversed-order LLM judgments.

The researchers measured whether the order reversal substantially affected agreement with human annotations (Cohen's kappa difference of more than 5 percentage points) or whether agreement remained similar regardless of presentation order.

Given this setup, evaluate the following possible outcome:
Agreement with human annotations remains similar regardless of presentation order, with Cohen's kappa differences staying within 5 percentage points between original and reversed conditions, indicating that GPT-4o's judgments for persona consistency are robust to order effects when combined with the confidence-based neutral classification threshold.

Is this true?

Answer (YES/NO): YES